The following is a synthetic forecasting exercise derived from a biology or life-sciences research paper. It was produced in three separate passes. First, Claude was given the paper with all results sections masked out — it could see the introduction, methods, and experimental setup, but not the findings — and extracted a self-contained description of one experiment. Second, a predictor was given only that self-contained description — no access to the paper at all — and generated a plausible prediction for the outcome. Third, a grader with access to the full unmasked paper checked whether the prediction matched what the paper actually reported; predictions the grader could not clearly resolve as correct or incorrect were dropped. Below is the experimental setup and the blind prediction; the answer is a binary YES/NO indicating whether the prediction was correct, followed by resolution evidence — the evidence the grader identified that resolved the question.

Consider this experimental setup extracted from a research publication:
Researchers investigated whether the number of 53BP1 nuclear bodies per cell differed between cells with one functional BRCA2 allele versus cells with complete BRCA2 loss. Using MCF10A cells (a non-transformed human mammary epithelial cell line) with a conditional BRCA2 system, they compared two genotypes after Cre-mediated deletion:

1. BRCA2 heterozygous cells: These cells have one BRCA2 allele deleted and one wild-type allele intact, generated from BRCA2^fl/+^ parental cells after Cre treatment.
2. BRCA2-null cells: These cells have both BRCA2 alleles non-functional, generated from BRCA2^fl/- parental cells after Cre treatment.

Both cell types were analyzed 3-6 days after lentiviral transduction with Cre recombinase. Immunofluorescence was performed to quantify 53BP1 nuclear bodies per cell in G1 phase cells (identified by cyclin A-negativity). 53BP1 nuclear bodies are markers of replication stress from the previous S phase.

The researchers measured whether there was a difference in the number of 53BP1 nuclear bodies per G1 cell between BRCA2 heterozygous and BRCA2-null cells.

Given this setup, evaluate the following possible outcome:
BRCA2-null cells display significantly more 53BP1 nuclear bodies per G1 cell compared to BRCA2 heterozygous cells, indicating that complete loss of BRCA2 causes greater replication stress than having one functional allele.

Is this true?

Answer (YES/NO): YES